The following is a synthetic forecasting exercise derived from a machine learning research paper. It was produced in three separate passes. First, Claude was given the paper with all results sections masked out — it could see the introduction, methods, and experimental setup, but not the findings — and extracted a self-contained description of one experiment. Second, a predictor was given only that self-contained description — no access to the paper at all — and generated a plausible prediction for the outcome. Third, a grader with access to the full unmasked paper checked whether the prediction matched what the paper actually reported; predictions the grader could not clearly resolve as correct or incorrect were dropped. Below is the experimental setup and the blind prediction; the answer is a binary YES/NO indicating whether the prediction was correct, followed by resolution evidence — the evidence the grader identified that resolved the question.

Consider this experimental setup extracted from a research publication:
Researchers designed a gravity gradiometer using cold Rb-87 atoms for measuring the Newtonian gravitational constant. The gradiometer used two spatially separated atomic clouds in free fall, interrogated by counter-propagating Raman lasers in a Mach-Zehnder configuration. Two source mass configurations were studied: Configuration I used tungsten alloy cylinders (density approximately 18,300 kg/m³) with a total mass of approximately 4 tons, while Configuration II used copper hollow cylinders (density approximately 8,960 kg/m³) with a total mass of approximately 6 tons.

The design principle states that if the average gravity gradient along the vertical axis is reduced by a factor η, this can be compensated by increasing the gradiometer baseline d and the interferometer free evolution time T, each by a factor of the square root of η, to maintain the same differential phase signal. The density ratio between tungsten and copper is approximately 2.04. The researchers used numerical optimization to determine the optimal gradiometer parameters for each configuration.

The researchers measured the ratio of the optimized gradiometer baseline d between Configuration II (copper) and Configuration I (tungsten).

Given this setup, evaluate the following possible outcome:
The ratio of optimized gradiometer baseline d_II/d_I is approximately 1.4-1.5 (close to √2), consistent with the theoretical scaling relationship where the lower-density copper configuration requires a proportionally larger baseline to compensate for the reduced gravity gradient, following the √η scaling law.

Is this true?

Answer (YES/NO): YES